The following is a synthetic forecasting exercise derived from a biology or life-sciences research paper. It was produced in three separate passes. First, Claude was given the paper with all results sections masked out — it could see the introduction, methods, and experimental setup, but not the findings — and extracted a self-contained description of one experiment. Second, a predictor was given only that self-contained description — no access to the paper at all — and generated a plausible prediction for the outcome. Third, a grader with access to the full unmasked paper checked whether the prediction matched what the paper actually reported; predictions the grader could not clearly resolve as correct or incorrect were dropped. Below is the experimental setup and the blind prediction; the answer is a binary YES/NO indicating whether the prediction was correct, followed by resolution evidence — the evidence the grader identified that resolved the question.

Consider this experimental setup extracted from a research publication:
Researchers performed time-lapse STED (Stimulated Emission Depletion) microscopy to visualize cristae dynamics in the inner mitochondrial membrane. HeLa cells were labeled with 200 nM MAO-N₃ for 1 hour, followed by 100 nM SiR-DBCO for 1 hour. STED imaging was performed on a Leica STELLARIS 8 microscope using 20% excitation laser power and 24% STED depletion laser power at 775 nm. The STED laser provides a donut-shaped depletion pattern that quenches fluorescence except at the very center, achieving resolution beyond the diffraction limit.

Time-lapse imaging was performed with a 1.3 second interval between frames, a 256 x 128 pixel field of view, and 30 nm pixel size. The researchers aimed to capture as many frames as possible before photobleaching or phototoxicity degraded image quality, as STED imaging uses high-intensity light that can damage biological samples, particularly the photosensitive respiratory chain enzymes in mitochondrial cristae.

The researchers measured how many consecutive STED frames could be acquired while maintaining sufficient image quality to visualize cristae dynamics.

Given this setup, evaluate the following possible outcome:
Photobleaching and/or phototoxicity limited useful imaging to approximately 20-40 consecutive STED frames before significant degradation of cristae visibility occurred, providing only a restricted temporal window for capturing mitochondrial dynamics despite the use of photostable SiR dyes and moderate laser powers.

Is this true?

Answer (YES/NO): NO